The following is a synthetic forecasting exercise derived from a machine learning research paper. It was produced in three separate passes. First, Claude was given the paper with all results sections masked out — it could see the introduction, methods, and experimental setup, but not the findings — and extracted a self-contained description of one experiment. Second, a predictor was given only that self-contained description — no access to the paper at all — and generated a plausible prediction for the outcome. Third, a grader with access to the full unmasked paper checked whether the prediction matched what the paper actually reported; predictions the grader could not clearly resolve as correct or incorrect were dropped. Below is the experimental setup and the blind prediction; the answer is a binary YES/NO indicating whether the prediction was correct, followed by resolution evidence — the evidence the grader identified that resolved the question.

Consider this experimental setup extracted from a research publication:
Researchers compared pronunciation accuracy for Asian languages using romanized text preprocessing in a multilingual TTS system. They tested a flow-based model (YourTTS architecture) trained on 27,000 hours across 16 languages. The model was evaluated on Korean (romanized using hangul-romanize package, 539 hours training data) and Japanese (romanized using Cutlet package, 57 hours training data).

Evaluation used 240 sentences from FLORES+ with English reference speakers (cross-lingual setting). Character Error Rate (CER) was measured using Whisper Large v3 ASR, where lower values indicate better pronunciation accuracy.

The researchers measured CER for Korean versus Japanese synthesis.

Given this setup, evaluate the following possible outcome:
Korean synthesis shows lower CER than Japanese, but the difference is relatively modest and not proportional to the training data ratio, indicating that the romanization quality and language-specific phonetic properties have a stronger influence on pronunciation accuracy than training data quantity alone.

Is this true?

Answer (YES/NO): NO